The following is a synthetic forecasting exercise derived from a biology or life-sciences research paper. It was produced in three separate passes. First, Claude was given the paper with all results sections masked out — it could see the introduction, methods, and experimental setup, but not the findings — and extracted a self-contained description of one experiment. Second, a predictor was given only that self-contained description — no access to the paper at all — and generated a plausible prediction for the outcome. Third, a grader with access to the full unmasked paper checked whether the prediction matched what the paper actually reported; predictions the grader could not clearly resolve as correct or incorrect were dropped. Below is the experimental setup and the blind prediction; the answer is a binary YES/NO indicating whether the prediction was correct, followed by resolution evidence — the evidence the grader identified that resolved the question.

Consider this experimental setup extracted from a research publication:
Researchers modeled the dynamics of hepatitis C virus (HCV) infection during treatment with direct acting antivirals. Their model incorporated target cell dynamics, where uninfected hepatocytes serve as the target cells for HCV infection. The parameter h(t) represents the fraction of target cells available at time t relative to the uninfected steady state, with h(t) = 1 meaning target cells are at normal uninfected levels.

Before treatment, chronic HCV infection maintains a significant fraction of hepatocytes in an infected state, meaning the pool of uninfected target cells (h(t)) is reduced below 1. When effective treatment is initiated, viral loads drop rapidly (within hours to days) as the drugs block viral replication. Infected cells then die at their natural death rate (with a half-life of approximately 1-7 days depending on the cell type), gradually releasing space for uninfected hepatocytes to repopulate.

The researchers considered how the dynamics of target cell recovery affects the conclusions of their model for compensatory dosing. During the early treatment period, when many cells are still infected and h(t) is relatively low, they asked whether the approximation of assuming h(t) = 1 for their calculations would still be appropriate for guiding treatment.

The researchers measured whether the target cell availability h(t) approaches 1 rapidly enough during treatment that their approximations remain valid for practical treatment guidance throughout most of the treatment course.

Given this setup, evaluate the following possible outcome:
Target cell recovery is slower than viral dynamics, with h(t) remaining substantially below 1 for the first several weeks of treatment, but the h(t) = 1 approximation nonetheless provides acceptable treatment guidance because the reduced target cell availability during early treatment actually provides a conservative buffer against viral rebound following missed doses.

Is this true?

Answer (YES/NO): NO